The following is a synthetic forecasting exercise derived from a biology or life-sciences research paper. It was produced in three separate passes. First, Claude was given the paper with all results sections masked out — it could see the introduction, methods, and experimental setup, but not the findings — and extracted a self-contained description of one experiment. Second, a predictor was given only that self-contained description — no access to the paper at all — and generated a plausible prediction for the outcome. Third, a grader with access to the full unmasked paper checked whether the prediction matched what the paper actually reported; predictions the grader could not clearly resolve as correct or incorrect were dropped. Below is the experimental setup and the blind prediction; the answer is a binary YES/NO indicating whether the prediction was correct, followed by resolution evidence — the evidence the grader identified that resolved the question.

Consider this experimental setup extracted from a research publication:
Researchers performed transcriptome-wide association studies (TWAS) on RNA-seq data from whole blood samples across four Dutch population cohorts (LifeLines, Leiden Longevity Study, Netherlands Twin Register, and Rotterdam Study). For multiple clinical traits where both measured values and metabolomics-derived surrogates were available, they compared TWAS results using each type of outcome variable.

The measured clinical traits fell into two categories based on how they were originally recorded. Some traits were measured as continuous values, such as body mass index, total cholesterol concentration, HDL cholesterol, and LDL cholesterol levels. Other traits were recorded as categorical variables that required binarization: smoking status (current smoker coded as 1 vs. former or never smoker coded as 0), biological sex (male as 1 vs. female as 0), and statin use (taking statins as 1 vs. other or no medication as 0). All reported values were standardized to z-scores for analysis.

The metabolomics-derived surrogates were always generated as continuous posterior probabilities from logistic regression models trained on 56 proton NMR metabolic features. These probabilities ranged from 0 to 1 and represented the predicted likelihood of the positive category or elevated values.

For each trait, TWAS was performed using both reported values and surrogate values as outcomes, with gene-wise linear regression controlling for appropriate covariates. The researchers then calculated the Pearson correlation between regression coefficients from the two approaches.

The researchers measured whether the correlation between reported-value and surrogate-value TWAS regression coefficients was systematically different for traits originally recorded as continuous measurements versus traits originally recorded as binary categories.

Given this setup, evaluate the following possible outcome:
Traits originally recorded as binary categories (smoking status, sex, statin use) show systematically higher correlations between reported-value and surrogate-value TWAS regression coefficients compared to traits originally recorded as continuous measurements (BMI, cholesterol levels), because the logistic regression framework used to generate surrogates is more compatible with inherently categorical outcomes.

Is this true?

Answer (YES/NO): NO